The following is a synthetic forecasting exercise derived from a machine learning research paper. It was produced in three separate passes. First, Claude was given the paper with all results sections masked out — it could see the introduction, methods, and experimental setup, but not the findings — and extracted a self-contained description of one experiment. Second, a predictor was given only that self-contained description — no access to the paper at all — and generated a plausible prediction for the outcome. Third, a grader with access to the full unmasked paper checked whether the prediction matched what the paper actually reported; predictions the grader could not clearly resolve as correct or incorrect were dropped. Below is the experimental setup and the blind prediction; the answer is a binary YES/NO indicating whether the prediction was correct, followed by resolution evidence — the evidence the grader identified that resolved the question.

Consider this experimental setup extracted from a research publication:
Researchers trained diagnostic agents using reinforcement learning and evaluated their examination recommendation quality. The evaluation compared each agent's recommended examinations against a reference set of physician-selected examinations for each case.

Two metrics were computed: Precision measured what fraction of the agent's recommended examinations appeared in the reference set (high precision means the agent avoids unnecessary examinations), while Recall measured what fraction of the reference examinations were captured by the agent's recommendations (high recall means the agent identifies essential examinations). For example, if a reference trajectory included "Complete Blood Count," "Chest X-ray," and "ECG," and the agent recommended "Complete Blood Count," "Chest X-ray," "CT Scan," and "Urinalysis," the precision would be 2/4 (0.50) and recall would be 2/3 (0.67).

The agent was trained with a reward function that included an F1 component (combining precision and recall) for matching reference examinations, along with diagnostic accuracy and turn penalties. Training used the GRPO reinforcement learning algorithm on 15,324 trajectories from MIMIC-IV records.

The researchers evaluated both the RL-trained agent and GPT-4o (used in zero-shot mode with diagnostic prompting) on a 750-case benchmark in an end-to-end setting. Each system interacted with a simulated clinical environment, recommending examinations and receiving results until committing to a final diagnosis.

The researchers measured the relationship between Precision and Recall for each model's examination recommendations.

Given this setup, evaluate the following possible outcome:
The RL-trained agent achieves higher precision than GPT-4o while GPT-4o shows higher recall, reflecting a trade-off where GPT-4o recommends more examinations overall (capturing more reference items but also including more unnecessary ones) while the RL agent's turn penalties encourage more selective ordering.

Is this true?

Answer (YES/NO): NO